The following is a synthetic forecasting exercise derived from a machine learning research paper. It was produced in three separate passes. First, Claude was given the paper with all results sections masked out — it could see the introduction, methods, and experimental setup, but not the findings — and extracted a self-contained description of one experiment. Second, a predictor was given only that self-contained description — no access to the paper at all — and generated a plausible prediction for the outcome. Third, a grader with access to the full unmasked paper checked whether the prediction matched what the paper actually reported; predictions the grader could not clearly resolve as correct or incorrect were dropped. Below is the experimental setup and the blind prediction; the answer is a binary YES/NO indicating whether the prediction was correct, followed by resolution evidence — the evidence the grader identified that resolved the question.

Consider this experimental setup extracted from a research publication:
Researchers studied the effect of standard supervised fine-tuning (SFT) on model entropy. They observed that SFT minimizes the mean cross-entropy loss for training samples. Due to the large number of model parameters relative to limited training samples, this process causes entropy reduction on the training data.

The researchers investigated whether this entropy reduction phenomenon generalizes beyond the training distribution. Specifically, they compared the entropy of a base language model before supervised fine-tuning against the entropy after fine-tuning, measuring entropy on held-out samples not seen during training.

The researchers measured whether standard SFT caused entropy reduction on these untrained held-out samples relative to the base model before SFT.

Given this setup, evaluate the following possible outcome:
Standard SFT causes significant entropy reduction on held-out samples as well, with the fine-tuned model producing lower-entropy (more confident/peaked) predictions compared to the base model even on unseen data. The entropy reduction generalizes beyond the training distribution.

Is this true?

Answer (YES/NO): YES